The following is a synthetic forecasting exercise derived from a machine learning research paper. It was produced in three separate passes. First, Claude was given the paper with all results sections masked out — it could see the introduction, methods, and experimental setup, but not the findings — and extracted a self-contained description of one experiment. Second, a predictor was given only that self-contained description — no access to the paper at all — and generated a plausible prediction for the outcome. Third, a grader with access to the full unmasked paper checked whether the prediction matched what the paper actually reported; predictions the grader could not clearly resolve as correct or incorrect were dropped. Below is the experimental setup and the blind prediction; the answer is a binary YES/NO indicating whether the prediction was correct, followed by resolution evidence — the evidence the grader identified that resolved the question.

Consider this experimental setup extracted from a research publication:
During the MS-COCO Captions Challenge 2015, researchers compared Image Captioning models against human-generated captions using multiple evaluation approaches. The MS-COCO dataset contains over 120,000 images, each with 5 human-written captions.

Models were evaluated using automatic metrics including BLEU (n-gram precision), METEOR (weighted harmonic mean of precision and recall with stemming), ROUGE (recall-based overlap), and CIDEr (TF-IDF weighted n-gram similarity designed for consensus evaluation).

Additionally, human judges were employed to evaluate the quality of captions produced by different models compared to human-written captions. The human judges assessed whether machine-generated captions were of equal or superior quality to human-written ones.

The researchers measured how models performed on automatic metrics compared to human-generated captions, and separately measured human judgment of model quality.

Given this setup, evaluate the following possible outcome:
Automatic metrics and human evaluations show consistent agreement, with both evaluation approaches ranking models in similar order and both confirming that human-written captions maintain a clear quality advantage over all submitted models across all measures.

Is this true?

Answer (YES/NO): NO